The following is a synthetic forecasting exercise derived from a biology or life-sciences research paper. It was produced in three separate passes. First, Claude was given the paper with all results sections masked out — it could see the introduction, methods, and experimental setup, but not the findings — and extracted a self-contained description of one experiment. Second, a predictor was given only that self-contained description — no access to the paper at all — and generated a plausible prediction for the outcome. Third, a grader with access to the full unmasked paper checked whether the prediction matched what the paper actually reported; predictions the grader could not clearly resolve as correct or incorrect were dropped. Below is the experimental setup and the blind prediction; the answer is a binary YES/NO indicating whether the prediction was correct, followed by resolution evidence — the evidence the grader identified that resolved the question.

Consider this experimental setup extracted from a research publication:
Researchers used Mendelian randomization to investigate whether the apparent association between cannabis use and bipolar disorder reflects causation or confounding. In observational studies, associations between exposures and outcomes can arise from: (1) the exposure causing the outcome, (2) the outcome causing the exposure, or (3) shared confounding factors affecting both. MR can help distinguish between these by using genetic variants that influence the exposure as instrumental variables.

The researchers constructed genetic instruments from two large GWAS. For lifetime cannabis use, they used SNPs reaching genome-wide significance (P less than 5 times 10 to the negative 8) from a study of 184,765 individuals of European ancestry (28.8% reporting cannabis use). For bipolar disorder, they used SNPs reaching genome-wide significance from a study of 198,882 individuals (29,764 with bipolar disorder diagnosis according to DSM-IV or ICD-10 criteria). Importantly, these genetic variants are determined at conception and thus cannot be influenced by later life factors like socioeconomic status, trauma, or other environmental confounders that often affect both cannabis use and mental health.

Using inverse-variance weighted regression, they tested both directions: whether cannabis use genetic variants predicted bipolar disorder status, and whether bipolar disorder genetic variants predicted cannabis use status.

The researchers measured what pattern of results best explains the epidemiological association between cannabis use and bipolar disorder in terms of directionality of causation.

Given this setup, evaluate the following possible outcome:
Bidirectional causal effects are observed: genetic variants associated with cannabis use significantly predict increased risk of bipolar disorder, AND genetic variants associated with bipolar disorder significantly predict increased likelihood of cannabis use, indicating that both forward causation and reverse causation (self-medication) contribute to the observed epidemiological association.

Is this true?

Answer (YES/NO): NO